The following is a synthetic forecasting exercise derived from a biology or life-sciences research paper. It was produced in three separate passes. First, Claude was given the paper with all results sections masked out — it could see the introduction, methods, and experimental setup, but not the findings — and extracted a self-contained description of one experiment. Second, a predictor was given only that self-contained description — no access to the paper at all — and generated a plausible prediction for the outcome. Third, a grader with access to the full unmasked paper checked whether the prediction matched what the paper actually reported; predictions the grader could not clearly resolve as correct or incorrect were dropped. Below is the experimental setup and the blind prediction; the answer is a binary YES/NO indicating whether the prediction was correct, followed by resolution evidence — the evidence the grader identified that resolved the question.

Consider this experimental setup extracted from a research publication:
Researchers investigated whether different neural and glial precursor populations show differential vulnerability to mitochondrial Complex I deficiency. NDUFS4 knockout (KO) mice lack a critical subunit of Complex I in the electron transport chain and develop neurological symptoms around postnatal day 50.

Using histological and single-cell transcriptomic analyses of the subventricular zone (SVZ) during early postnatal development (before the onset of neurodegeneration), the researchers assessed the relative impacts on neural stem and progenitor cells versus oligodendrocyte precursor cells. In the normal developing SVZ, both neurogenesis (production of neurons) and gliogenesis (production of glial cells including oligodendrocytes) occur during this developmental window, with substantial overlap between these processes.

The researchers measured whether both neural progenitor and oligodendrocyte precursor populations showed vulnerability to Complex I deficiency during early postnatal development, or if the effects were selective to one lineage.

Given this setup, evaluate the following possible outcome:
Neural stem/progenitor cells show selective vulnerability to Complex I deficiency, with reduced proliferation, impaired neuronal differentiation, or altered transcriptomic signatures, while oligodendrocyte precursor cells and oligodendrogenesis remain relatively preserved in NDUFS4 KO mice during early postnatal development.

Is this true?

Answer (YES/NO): NO